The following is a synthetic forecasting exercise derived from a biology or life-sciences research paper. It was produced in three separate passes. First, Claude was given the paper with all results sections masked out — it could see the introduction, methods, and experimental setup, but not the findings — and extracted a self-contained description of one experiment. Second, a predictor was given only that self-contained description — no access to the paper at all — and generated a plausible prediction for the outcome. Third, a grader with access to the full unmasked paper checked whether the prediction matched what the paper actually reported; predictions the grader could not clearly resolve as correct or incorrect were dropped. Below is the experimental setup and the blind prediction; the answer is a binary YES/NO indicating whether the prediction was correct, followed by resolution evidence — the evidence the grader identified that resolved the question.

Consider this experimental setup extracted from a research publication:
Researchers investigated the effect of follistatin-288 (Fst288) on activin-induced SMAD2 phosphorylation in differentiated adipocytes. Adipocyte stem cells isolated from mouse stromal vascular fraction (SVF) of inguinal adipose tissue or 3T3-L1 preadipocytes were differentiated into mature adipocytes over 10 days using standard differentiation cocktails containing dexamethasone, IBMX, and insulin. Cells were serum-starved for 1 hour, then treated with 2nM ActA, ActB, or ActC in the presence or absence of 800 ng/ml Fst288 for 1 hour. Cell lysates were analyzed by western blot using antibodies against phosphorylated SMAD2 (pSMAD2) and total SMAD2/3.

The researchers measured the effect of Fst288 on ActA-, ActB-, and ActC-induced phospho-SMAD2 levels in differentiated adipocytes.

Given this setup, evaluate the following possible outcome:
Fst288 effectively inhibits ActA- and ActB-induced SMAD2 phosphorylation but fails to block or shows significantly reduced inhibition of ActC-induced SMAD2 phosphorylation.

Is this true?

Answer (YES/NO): YES